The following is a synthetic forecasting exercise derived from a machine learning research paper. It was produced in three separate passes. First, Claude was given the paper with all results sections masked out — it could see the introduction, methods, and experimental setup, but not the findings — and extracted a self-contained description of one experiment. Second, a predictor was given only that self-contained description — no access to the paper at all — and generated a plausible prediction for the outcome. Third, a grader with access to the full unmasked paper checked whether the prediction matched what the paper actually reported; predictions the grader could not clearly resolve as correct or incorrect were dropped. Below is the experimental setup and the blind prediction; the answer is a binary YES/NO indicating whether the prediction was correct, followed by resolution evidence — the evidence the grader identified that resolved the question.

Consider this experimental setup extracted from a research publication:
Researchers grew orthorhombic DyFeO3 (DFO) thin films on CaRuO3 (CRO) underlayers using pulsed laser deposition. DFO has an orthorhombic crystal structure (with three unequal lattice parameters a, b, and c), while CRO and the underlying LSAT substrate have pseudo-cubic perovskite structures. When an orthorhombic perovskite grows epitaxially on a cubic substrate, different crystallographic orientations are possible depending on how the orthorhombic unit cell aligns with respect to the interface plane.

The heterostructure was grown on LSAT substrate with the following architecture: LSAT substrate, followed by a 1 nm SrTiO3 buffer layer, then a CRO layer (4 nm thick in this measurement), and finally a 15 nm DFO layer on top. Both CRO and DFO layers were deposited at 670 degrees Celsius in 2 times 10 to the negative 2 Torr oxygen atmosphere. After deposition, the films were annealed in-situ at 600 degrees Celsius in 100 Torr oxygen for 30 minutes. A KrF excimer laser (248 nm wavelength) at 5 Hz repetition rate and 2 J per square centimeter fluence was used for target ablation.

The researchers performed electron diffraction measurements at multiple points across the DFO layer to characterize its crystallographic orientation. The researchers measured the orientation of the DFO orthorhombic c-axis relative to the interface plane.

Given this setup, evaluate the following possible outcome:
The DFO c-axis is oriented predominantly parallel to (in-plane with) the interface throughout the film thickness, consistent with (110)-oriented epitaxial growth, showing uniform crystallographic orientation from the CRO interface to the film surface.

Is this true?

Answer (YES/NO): NO